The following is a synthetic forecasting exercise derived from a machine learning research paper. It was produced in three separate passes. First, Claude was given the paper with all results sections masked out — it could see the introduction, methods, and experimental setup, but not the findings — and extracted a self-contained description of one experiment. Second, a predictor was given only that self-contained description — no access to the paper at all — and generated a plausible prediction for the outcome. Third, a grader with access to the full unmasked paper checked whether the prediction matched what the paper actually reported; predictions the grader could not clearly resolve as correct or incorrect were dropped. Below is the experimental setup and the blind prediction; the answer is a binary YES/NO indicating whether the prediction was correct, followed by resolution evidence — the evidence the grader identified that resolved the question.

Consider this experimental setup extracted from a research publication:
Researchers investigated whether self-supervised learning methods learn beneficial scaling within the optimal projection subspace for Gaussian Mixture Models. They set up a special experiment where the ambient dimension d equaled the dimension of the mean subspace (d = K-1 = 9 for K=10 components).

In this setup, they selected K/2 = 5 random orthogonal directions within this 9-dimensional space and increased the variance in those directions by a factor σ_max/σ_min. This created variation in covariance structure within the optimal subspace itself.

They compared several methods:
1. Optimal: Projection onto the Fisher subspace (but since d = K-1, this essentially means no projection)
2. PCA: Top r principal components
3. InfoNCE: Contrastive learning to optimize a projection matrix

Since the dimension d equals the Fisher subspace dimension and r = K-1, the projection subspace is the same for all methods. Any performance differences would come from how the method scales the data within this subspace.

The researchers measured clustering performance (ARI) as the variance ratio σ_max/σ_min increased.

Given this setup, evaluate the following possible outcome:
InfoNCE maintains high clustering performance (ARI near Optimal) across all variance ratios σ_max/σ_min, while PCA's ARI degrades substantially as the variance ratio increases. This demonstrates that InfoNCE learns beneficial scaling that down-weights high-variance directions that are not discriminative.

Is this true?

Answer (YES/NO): NO